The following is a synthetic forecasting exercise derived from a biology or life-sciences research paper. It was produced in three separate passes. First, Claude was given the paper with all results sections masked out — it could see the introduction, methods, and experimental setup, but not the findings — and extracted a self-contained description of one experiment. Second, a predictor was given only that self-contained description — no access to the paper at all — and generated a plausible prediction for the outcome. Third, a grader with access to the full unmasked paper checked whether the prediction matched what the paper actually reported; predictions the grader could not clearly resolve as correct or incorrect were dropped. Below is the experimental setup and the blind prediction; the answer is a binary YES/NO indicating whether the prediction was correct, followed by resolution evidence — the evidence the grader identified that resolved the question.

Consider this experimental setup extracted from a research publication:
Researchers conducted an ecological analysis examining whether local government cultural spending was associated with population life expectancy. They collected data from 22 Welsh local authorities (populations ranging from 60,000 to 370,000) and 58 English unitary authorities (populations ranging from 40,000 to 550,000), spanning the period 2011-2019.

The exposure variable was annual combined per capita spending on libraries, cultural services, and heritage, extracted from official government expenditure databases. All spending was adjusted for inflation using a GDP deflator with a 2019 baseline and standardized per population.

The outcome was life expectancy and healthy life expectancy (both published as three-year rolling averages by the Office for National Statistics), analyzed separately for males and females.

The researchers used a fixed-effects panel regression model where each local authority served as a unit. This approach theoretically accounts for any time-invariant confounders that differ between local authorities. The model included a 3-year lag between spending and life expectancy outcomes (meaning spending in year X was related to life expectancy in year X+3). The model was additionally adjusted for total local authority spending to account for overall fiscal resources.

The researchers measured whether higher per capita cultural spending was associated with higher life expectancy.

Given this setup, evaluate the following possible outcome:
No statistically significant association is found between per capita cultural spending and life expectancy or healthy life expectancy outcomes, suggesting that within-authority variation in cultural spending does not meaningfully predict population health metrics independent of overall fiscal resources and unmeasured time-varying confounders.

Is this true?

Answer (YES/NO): YES